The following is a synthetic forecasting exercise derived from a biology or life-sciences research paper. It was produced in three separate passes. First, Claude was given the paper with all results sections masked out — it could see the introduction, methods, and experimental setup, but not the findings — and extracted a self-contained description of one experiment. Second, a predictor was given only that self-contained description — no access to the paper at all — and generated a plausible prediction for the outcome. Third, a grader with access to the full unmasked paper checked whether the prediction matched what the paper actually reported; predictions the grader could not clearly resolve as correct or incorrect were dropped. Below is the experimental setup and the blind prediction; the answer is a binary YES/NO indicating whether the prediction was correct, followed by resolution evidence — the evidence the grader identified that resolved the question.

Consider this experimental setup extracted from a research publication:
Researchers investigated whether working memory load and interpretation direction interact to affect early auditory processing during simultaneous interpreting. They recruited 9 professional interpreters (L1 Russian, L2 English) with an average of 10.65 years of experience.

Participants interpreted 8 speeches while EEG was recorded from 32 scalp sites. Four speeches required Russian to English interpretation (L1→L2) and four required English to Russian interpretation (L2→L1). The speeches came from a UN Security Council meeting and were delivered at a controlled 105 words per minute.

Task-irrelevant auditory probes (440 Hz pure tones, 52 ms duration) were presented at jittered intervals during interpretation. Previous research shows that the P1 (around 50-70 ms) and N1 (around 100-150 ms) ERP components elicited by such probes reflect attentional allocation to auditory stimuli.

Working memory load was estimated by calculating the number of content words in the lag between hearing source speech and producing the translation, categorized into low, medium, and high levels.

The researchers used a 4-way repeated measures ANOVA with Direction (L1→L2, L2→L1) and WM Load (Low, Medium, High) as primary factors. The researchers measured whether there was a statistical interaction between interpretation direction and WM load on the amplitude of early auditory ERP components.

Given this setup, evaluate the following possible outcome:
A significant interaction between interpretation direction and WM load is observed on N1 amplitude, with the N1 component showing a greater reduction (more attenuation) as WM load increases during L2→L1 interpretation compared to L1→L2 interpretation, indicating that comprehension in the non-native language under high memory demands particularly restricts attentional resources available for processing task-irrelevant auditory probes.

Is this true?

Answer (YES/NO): NO